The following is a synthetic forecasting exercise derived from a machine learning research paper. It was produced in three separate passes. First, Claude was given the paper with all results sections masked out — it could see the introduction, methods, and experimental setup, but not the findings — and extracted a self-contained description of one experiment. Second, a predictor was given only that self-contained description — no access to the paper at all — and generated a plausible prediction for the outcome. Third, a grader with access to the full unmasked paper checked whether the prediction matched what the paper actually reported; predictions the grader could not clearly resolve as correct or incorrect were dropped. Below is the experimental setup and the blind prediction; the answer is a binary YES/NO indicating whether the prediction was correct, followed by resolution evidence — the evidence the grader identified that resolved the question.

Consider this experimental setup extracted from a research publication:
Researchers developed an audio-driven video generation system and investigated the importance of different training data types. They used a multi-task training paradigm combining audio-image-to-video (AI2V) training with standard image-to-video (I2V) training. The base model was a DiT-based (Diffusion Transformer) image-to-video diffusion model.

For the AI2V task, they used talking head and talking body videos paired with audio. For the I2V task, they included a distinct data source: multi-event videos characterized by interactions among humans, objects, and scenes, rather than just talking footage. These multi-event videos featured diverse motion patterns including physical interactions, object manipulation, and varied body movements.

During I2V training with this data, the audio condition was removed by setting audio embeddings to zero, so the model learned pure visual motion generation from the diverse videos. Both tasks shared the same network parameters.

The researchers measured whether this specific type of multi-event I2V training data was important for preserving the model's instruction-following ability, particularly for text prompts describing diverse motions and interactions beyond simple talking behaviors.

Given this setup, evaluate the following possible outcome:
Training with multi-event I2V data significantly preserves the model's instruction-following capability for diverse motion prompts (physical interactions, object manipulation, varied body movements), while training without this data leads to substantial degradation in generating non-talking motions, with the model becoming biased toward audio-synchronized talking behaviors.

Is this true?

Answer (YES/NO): YES